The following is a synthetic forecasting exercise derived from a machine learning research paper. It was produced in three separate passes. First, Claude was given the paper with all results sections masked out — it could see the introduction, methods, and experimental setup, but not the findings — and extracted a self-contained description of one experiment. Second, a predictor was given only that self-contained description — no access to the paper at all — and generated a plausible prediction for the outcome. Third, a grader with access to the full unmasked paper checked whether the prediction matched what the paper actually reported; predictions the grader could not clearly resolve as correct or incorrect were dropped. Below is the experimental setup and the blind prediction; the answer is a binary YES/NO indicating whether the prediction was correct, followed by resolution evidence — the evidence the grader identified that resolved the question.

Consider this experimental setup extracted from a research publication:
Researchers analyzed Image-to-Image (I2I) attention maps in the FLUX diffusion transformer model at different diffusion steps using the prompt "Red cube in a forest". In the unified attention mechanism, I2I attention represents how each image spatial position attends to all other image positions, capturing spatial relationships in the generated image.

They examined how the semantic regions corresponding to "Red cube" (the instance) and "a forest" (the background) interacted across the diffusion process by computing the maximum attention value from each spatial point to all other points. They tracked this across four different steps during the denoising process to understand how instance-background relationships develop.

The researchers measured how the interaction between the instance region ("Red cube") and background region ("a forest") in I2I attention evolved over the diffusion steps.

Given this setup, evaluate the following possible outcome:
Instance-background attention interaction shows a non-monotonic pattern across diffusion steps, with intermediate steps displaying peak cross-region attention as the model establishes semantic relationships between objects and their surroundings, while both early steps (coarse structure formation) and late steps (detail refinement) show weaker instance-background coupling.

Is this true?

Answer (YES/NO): NO